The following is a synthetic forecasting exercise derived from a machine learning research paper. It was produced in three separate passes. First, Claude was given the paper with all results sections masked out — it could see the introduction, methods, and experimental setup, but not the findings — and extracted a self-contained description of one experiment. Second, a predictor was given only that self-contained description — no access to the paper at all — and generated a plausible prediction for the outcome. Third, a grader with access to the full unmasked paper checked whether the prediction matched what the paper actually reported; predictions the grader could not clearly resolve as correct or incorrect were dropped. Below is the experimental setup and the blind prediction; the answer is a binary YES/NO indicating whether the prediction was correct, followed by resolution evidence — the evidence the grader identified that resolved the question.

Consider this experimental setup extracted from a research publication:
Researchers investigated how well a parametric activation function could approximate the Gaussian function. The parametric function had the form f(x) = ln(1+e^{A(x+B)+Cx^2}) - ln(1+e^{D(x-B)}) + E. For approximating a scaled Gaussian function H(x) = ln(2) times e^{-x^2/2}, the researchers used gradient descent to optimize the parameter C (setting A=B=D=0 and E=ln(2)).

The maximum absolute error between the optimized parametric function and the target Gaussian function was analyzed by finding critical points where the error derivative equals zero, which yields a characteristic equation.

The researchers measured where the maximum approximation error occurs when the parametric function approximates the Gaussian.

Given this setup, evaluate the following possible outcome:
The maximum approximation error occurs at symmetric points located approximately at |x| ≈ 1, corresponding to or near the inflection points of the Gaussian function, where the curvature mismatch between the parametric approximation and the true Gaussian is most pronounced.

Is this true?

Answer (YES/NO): NO